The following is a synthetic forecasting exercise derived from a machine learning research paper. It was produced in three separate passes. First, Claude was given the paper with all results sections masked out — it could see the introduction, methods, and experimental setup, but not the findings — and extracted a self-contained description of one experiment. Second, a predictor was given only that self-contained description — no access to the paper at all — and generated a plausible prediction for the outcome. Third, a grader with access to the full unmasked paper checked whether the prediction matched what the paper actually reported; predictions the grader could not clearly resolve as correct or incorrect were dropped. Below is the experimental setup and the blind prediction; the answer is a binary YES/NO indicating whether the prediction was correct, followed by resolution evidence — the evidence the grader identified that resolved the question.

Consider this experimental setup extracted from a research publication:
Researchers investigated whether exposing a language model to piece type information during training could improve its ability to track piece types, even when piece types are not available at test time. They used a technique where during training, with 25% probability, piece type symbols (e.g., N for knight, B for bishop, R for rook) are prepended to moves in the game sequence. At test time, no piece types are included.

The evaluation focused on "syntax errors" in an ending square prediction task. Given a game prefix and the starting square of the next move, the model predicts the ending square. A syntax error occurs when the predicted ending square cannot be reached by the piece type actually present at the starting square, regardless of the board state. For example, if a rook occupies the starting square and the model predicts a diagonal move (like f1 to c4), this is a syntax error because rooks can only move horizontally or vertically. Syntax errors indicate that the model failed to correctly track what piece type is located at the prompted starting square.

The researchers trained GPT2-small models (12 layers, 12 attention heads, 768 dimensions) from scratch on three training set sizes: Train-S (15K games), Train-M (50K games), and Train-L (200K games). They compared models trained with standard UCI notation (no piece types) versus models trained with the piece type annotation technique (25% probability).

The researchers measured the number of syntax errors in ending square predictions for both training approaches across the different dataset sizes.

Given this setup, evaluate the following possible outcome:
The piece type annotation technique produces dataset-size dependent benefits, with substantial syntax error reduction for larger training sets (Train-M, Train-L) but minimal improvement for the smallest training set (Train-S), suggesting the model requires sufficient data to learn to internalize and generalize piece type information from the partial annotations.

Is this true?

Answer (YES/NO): NO